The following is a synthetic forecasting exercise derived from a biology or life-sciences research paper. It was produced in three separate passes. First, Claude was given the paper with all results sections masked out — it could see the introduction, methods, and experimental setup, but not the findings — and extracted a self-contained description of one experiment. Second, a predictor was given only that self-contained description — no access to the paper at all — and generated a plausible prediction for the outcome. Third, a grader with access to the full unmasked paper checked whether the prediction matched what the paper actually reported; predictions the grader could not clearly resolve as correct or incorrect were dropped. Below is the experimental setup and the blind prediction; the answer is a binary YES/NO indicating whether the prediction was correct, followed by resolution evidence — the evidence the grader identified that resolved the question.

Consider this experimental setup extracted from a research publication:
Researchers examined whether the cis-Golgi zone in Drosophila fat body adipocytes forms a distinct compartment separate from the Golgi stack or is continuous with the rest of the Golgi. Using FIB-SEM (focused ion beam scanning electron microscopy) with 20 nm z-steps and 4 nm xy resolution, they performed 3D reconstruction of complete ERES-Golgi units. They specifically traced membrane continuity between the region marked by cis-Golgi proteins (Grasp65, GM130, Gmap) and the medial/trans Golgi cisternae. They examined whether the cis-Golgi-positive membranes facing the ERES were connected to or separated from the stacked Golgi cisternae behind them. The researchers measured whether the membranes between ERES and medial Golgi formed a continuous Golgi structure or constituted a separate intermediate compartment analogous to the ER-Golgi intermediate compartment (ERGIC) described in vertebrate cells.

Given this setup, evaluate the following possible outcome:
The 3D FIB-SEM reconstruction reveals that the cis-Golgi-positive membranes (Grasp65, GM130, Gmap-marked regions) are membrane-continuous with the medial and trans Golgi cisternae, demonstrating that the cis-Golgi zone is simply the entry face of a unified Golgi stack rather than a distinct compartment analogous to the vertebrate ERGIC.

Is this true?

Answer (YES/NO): YES